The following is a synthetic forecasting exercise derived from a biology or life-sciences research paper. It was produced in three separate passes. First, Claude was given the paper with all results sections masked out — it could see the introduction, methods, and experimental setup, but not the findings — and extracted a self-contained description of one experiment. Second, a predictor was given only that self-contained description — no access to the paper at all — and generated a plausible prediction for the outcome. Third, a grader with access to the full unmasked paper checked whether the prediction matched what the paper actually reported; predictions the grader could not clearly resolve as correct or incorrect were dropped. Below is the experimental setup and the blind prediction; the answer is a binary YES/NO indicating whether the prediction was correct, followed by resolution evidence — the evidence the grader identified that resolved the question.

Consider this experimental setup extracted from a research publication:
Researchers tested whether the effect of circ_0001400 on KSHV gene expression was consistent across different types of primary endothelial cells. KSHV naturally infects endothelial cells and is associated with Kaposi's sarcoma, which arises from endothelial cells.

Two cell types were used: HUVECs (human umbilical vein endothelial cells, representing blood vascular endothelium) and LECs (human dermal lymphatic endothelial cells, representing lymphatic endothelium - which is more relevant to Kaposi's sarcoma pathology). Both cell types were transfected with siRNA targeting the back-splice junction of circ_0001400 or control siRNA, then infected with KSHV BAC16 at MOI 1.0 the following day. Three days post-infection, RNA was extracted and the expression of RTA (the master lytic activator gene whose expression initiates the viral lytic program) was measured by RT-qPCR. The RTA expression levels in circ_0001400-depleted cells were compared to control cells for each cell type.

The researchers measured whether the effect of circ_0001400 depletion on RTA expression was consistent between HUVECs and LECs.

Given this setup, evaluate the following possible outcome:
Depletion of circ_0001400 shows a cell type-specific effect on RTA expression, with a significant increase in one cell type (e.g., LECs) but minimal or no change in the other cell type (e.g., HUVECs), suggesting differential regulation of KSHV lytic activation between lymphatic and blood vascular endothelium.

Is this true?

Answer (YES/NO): NO